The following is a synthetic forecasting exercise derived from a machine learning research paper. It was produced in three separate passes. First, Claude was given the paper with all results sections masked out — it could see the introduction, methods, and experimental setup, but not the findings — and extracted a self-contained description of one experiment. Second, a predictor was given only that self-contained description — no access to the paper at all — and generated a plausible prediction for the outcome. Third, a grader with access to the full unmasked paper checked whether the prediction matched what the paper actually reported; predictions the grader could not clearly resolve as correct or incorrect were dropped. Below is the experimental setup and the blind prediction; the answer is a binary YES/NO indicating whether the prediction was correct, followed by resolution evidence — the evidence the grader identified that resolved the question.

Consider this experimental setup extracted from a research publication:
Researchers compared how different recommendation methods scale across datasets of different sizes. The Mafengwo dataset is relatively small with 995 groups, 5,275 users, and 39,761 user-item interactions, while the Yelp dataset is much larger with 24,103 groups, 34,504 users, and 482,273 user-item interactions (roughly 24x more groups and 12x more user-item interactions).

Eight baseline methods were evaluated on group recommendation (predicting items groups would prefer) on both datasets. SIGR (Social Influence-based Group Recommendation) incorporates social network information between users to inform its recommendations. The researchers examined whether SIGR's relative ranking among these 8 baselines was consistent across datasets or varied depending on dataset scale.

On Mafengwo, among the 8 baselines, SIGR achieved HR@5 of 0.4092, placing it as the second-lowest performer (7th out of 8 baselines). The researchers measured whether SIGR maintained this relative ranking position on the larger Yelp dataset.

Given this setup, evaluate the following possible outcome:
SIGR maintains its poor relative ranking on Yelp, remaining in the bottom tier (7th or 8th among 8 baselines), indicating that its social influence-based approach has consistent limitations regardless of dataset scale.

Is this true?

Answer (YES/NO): YES